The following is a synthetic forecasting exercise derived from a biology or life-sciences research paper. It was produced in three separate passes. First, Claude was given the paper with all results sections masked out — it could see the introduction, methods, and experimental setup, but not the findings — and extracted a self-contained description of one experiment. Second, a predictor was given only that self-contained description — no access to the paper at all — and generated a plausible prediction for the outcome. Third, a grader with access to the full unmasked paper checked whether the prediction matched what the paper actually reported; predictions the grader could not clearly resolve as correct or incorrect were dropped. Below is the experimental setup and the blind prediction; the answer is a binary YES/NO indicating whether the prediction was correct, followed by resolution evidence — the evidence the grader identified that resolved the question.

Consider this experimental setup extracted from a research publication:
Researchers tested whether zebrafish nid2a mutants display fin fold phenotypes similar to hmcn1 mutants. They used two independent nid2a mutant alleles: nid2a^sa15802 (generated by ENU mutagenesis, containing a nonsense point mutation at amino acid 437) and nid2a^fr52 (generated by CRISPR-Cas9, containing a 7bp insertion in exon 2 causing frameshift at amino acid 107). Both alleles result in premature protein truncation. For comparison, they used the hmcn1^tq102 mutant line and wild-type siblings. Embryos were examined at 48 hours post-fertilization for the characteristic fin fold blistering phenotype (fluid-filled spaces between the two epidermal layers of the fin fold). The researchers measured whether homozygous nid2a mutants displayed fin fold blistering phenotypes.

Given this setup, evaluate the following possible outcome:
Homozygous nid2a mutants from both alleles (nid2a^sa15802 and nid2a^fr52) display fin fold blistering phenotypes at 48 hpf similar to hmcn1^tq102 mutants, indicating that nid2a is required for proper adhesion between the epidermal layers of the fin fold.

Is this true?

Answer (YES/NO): YES